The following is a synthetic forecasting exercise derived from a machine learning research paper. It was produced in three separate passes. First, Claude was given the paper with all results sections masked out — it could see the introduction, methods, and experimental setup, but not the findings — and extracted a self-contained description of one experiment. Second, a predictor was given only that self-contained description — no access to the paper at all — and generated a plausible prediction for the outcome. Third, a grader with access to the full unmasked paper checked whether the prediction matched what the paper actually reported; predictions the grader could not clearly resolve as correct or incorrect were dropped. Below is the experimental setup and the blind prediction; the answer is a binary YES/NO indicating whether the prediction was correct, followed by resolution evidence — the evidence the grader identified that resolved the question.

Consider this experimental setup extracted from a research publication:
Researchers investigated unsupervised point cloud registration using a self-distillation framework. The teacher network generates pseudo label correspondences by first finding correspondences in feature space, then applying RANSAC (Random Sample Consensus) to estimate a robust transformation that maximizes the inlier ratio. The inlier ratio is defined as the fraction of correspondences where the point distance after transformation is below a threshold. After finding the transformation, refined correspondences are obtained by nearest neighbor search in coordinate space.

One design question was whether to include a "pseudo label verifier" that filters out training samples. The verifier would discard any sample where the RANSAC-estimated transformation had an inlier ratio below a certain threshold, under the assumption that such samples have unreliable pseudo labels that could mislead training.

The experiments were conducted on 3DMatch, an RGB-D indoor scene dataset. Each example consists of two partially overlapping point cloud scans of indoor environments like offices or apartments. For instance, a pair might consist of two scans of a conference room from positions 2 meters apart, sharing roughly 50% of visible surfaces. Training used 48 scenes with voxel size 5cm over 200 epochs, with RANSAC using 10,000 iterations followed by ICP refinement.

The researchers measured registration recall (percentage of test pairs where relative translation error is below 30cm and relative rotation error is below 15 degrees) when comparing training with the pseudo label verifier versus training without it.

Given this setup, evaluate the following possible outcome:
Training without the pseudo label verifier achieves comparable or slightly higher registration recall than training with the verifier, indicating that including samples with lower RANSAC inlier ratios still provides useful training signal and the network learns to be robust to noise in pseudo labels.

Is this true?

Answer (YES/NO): NO